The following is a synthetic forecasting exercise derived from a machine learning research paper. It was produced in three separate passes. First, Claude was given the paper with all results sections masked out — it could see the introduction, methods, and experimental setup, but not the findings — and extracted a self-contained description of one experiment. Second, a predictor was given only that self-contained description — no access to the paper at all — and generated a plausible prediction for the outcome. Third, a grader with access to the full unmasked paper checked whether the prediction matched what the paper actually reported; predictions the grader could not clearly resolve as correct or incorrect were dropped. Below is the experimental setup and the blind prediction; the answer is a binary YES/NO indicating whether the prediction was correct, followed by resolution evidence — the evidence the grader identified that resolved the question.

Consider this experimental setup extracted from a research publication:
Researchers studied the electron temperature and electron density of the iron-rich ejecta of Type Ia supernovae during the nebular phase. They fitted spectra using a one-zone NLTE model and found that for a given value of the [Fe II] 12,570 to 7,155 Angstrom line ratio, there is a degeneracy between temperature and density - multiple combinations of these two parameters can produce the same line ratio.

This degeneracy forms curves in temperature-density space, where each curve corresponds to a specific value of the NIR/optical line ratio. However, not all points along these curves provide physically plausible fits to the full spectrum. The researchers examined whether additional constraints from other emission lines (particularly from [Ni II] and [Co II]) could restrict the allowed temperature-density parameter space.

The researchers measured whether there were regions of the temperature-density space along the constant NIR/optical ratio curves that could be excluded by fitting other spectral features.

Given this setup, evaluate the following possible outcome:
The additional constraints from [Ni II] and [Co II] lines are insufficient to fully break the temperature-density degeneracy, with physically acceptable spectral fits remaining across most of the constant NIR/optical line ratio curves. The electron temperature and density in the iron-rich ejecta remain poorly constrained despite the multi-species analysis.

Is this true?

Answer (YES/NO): NO